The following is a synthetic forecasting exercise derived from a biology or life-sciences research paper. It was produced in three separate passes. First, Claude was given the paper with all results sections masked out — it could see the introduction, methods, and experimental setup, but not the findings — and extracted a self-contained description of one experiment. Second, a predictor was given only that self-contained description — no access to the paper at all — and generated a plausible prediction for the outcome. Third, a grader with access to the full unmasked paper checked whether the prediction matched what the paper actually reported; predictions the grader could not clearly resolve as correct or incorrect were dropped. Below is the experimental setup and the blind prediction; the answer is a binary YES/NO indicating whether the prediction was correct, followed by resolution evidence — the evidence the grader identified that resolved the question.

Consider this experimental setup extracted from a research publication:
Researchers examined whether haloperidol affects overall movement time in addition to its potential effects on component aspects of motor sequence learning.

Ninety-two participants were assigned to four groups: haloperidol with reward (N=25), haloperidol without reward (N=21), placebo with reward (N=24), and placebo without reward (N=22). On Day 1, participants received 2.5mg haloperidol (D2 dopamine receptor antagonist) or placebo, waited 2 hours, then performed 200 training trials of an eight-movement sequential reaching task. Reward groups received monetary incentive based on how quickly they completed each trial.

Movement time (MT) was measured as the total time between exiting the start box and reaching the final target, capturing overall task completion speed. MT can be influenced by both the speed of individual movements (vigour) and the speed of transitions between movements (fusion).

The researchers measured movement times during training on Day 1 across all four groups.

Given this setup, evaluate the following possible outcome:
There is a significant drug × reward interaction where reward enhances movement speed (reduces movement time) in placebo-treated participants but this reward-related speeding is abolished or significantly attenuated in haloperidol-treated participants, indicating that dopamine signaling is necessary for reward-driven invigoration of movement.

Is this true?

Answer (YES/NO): NO